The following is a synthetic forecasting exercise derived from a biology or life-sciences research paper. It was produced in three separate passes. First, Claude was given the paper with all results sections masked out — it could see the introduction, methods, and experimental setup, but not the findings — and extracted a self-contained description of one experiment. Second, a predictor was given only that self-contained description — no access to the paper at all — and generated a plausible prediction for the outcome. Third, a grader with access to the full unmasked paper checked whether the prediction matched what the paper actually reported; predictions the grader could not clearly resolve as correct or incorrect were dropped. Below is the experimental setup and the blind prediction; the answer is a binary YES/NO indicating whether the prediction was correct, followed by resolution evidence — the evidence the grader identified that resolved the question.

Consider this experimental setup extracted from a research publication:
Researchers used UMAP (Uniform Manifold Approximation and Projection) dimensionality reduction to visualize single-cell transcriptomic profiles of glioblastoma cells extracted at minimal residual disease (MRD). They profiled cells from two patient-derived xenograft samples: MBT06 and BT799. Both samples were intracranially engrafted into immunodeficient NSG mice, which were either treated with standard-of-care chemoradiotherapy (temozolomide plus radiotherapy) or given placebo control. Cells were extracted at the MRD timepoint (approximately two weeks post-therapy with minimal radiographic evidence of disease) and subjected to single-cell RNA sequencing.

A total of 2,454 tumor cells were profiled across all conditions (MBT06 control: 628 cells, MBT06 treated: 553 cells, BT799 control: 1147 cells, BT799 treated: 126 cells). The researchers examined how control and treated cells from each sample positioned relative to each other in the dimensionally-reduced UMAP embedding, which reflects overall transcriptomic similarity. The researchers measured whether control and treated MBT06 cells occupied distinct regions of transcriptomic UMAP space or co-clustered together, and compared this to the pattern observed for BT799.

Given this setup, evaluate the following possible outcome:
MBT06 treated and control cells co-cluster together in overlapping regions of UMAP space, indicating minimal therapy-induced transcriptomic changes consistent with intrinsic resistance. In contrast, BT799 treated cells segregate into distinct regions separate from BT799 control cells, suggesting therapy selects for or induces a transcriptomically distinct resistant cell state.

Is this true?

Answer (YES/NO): NO